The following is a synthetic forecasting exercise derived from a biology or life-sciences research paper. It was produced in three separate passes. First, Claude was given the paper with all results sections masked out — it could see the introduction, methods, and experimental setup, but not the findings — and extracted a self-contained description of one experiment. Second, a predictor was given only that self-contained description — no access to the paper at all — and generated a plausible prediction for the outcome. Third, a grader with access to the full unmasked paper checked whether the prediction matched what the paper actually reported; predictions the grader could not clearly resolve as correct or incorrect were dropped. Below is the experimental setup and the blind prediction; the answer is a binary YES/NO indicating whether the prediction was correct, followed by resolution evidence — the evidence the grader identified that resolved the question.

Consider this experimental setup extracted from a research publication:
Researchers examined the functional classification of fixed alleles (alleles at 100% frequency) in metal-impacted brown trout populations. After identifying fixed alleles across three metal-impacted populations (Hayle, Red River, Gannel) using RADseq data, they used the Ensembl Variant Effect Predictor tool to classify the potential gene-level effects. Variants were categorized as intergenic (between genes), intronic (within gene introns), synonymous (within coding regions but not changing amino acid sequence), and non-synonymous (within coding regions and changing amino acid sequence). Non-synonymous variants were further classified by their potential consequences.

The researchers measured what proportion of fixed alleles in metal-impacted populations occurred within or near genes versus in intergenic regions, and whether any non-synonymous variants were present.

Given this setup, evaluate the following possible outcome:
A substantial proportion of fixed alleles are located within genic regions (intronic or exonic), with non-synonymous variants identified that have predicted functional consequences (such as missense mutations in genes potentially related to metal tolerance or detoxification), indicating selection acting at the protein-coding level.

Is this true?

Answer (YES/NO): NO